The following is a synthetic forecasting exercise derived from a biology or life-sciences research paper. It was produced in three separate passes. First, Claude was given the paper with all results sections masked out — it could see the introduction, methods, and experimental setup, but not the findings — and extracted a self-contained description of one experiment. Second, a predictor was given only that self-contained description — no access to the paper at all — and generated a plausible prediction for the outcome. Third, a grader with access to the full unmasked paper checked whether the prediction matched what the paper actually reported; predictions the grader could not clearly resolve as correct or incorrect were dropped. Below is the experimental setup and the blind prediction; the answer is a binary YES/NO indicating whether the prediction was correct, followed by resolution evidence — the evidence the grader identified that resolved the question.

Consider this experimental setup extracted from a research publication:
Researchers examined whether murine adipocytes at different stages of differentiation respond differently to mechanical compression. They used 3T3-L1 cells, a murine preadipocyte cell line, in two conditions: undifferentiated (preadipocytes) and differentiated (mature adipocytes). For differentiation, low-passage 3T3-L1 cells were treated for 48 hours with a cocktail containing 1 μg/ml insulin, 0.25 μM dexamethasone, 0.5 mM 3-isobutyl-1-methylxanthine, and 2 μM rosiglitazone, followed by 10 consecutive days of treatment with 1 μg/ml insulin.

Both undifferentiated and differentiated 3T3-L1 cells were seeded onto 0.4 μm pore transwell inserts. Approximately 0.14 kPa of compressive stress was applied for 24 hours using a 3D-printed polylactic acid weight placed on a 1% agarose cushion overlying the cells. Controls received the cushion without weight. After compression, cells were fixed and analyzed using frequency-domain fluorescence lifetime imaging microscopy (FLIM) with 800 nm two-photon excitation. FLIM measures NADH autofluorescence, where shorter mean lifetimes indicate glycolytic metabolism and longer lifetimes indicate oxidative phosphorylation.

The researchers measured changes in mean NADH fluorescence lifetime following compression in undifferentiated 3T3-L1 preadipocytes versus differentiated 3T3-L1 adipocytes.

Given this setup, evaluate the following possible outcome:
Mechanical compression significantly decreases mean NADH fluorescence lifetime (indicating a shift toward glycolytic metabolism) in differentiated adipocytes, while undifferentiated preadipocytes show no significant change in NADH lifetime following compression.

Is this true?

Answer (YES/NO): NO